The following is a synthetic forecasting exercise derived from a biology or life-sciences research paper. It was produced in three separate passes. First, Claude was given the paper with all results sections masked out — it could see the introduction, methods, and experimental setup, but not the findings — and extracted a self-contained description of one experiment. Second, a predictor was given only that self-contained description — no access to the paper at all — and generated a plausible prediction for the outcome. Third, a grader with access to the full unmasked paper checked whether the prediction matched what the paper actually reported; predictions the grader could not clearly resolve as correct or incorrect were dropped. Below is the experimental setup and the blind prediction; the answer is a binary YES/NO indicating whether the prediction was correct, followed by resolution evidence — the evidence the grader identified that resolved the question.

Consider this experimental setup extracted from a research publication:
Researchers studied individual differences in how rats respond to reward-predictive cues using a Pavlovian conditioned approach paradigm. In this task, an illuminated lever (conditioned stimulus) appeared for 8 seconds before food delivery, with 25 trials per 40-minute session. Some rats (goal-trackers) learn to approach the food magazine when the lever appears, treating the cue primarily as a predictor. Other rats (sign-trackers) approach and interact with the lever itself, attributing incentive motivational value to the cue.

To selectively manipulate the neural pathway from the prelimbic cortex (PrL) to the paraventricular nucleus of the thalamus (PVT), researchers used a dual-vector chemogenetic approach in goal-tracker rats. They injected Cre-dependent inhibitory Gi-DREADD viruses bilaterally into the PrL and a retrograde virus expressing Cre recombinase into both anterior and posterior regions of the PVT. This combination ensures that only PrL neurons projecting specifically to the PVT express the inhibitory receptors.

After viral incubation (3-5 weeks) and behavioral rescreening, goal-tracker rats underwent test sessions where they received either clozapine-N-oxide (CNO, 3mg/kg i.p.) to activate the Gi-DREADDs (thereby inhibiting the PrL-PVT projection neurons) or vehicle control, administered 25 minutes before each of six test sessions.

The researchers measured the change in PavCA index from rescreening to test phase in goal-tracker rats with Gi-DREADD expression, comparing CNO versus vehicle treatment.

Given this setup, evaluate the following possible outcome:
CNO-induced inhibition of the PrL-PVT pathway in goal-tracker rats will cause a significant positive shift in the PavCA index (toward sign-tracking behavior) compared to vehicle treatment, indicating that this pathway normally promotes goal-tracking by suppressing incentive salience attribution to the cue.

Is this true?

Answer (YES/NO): YES